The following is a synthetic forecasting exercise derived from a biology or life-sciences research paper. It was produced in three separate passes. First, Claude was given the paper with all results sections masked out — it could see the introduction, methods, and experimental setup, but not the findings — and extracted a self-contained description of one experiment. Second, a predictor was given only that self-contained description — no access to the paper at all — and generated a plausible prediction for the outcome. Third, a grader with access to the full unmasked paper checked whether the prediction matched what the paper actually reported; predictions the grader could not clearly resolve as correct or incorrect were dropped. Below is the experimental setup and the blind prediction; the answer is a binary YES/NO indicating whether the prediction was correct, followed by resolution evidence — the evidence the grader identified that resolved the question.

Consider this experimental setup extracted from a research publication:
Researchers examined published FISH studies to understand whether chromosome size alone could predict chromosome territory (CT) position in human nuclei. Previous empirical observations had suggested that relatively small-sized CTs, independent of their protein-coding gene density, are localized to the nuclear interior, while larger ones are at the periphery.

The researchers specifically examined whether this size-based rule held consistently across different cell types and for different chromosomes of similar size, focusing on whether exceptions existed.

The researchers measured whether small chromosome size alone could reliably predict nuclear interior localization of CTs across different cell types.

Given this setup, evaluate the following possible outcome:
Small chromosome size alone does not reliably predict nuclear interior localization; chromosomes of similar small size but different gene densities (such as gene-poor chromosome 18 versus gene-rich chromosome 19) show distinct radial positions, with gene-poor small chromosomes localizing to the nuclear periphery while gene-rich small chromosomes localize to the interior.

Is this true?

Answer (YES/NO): NO